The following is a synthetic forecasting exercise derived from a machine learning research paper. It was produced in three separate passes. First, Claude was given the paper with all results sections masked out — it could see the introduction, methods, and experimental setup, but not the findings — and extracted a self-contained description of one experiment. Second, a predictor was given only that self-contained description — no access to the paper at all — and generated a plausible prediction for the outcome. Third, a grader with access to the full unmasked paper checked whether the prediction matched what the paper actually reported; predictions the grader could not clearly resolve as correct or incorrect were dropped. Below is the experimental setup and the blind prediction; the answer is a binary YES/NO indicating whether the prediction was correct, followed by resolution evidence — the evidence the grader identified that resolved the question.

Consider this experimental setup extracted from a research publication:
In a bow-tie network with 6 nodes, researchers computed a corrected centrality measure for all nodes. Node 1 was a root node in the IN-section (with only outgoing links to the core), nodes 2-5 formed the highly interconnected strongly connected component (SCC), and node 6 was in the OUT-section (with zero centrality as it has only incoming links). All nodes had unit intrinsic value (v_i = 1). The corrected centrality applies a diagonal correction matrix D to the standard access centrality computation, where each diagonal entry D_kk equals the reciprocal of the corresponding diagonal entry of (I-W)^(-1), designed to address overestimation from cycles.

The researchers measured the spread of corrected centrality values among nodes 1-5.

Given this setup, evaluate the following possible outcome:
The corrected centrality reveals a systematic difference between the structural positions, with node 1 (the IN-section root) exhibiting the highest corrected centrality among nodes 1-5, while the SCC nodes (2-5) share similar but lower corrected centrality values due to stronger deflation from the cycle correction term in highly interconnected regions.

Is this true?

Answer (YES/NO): YES